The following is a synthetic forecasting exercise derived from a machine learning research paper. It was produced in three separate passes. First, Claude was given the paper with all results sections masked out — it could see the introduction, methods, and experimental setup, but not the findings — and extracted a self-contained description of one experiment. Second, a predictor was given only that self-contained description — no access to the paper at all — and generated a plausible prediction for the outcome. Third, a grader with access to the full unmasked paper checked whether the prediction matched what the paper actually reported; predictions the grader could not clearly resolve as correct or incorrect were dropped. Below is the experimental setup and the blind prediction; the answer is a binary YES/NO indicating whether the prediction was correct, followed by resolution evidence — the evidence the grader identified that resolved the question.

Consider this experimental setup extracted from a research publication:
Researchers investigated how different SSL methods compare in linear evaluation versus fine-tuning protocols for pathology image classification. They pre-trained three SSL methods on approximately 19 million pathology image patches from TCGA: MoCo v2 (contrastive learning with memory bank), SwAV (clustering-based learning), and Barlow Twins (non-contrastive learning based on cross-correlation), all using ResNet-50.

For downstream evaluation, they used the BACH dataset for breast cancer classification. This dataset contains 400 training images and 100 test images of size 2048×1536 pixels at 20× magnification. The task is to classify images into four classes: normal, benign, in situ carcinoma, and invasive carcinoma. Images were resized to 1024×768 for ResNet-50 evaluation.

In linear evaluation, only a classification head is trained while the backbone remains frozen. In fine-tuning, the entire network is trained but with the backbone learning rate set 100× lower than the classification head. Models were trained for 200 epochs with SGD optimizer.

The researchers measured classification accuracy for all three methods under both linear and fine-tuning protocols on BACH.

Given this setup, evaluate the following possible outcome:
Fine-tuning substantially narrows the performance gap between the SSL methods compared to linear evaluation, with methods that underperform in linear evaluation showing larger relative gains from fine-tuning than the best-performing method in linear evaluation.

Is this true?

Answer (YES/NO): NO